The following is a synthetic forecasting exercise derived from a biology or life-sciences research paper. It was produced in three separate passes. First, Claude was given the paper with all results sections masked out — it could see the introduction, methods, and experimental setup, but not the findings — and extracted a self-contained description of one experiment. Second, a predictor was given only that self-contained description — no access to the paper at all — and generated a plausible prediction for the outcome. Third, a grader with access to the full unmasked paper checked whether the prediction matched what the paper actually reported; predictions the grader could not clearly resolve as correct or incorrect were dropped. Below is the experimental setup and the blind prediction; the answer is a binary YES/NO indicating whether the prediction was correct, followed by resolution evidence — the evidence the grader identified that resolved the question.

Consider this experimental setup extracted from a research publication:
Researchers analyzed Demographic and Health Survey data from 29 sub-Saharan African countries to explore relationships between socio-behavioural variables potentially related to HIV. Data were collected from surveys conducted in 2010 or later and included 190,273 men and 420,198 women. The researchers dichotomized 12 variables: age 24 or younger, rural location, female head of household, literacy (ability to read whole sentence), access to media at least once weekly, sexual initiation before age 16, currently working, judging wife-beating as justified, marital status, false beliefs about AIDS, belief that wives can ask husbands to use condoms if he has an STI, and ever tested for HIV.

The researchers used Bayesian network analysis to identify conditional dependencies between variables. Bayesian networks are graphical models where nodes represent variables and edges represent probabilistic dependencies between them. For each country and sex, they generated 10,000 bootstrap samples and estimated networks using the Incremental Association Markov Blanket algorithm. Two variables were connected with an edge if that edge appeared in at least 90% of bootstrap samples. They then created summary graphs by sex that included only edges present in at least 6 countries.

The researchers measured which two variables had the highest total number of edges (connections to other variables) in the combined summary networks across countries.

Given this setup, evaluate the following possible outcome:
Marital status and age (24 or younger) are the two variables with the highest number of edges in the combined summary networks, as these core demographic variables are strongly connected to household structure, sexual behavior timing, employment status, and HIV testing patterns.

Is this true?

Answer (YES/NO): NO